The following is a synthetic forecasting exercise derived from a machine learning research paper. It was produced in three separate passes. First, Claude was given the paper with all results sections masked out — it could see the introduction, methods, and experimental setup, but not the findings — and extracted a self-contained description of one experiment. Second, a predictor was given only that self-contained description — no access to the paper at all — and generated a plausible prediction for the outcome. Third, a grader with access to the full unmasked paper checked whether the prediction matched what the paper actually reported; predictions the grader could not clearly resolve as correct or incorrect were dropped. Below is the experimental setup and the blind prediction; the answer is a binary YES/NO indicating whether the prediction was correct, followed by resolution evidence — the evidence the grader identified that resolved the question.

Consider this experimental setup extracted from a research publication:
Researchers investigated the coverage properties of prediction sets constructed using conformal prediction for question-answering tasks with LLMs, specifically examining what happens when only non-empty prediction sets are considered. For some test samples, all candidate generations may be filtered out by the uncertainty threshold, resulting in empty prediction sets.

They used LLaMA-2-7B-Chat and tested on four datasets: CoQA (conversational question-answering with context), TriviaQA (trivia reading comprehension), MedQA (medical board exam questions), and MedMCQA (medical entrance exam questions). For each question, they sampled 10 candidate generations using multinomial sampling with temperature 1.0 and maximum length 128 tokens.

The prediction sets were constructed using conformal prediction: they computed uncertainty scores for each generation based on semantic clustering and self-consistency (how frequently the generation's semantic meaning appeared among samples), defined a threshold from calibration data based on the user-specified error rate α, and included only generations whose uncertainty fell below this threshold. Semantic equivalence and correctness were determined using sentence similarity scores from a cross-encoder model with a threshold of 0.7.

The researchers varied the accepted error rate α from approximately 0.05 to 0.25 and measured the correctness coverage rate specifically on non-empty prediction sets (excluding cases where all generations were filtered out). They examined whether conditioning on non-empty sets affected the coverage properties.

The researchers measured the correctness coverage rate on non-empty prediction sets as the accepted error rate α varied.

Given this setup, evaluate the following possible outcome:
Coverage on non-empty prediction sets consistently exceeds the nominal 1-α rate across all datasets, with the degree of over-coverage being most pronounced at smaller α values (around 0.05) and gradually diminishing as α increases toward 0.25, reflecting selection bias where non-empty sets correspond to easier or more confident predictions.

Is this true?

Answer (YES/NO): NO